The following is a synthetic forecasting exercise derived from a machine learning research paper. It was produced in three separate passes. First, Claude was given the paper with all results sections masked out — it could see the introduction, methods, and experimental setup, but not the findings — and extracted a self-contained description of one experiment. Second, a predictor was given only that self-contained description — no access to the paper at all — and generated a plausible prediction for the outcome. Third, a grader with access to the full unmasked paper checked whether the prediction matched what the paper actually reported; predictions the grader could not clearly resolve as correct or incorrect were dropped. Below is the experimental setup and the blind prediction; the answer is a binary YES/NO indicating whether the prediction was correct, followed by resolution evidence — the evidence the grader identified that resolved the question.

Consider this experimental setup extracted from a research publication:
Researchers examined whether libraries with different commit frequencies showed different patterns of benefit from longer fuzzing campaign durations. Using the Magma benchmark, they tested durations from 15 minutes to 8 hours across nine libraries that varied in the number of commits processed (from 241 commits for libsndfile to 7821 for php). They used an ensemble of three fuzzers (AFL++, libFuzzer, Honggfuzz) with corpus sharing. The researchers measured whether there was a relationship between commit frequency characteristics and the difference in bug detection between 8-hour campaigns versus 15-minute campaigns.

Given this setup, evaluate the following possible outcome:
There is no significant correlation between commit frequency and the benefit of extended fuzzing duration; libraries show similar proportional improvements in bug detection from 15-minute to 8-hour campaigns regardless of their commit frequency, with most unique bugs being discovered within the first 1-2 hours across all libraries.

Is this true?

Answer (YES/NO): NO